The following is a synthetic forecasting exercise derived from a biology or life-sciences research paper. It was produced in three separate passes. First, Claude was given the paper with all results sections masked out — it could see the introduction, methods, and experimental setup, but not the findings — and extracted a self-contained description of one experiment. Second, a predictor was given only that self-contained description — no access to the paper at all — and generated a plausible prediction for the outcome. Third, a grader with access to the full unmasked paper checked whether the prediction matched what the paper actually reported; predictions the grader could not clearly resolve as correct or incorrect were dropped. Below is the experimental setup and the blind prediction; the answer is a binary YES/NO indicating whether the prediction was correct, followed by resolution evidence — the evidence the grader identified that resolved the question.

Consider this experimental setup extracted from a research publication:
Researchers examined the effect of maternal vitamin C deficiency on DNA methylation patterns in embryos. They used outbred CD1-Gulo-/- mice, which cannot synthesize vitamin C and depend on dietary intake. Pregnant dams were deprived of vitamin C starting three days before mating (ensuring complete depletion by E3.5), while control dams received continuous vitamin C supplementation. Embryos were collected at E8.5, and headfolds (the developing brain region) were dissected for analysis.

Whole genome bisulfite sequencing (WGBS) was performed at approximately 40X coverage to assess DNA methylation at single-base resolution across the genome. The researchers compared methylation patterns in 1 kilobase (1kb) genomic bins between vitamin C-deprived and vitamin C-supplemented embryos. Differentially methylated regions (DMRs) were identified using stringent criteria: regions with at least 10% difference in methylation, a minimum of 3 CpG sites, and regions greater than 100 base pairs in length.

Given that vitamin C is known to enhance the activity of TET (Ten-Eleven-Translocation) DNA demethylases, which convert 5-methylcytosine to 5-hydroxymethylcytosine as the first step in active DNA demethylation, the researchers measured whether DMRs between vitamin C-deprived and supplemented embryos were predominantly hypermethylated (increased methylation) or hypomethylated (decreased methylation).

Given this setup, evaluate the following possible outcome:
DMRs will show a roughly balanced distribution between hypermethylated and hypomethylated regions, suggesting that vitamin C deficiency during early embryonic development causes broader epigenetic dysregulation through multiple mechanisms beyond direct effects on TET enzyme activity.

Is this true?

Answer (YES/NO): YES